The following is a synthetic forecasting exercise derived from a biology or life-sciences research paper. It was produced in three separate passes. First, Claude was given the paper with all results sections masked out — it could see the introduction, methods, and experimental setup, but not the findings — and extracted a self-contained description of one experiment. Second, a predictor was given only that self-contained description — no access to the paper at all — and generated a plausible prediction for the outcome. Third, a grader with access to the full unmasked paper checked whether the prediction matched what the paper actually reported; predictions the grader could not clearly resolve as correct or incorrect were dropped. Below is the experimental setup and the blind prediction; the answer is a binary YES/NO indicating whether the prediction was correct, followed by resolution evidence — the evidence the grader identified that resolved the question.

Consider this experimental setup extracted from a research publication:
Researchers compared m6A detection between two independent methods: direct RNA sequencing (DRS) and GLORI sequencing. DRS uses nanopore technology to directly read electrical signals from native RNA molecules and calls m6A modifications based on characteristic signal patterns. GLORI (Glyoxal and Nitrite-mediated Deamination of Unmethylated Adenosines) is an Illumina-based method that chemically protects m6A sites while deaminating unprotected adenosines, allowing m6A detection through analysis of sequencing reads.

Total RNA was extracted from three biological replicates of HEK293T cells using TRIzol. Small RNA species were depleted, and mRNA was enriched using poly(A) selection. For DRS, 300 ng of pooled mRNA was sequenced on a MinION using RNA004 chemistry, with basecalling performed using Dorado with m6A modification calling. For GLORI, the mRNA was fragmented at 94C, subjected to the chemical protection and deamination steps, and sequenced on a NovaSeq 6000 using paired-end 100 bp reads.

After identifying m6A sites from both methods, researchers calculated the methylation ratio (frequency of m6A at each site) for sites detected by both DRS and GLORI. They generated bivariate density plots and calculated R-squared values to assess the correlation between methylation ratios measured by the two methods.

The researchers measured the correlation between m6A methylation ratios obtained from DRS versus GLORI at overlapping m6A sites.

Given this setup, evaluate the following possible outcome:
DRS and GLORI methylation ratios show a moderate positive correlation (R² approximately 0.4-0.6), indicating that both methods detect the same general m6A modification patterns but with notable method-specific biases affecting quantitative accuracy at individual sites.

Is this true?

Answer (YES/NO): NO